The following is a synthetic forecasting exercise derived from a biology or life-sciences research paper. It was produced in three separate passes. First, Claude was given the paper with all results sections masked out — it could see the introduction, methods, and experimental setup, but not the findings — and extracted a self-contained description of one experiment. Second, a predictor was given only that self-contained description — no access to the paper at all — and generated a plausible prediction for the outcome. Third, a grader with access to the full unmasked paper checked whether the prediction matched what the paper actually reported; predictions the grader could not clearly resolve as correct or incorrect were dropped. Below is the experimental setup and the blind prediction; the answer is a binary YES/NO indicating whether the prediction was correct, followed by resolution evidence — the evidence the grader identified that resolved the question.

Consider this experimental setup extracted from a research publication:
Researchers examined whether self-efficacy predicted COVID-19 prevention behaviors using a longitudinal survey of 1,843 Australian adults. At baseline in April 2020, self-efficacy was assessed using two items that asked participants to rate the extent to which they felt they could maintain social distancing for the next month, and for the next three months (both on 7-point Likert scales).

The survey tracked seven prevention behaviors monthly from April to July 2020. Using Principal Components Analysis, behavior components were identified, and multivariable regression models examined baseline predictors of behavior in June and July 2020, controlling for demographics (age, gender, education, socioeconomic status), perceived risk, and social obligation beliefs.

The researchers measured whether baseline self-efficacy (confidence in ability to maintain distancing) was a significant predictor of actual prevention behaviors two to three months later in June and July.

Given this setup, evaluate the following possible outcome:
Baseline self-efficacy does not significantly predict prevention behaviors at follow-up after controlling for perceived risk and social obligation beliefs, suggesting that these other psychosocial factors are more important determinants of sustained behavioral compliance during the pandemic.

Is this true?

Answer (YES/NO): NO